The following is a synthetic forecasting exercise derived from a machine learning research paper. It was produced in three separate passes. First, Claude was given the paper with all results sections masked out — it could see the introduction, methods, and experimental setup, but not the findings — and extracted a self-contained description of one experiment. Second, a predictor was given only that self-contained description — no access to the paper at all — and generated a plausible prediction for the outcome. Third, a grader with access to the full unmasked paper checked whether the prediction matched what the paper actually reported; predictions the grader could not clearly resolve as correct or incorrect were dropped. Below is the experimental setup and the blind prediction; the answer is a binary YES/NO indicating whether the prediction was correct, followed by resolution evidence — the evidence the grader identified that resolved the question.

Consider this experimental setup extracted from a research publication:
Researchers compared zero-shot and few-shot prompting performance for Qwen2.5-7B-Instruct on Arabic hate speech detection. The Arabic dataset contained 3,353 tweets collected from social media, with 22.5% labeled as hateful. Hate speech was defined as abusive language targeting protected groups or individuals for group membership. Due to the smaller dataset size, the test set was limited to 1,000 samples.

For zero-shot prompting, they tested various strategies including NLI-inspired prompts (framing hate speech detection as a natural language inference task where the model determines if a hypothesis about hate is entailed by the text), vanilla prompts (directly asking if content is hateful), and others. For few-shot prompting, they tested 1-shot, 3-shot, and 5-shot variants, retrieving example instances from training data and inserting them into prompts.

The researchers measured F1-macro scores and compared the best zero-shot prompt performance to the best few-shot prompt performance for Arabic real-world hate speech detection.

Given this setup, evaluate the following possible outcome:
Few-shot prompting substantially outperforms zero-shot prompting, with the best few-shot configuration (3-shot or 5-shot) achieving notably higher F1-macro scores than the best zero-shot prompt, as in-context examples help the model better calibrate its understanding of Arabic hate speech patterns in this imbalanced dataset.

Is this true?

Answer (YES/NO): NO